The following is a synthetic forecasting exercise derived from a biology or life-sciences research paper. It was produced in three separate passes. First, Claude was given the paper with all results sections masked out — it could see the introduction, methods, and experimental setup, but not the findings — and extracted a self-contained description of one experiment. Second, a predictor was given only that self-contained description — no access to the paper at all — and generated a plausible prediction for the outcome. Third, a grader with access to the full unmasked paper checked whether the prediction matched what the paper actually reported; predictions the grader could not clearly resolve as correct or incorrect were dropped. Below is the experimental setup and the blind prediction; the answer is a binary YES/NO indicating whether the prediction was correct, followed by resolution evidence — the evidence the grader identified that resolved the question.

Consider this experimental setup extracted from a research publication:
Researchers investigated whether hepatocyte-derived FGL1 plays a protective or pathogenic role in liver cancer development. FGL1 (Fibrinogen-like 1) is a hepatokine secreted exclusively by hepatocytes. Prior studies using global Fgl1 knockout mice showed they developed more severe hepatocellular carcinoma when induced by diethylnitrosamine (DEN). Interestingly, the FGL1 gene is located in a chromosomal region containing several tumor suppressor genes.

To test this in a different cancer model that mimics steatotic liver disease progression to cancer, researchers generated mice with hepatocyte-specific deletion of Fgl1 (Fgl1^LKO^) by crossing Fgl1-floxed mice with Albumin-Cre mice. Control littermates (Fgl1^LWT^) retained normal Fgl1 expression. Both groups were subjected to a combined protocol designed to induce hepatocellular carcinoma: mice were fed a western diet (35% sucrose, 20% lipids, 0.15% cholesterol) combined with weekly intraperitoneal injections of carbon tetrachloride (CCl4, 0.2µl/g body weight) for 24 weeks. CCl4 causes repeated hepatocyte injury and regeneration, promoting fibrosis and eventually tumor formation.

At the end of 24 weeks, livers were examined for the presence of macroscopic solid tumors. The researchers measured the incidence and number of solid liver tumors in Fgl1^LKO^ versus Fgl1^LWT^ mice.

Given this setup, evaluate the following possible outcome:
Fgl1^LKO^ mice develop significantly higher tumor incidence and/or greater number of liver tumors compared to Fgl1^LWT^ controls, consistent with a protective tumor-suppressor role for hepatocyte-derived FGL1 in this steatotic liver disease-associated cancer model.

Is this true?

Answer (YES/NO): NO